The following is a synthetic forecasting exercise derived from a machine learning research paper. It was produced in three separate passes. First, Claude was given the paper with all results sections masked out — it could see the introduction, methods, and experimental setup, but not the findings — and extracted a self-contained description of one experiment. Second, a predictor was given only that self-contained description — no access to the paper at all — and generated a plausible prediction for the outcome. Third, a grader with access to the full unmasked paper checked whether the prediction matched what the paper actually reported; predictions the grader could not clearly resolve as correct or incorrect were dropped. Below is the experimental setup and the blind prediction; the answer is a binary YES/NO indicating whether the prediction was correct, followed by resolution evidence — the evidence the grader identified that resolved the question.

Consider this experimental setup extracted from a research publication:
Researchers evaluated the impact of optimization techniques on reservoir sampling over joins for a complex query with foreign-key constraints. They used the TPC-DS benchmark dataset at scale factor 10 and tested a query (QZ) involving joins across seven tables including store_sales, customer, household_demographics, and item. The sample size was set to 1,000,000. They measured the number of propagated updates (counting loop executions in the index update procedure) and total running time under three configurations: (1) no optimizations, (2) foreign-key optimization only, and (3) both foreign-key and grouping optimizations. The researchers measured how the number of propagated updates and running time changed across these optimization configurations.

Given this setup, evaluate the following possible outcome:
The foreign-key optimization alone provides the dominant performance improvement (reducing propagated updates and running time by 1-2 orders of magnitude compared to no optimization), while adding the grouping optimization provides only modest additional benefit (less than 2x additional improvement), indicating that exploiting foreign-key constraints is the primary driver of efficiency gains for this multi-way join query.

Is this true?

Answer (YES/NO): NO